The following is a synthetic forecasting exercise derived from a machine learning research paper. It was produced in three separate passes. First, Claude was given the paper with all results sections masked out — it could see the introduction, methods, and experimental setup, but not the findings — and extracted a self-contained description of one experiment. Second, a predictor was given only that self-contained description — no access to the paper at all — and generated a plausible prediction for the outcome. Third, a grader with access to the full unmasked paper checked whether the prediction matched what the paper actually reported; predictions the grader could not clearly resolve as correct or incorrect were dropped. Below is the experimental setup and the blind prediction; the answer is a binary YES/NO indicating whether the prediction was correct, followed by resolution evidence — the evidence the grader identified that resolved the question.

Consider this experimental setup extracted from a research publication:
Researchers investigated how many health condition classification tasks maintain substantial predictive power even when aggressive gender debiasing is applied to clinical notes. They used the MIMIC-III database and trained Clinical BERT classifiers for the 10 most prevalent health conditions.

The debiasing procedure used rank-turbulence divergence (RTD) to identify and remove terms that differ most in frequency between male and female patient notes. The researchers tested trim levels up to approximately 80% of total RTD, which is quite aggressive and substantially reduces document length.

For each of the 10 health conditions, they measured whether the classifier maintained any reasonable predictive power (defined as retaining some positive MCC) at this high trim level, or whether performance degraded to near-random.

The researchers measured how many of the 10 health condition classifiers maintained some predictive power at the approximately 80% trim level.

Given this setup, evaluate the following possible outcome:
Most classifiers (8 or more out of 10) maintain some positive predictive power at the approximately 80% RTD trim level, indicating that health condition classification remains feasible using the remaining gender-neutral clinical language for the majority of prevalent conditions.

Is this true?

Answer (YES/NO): YES